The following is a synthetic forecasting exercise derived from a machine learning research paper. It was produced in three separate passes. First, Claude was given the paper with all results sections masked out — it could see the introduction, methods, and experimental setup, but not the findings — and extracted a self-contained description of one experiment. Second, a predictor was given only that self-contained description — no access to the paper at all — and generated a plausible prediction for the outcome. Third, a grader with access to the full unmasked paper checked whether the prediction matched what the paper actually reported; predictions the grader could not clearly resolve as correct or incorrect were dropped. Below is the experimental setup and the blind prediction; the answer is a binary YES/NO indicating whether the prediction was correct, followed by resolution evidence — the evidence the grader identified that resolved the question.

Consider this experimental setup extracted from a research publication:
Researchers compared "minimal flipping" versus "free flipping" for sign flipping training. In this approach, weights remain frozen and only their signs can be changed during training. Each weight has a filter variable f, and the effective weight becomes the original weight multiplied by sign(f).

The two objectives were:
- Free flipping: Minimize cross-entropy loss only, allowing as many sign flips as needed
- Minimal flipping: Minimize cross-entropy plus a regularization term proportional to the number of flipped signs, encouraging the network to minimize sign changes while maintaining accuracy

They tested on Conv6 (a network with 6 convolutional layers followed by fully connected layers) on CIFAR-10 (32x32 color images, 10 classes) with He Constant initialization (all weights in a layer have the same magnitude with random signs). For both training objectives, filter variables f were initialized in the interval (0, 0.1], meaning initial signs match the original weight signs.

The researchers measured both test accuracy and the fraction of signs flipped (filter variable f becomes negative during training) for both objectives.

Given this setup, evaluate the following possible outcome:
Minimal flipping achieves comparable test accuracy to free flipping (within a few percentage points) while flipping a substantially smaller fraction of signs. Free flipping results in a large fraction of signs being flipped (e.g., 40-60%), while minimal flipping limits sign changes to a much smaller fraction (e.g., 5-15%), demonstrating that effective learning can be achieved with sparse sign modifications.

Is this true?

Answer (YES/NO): NO